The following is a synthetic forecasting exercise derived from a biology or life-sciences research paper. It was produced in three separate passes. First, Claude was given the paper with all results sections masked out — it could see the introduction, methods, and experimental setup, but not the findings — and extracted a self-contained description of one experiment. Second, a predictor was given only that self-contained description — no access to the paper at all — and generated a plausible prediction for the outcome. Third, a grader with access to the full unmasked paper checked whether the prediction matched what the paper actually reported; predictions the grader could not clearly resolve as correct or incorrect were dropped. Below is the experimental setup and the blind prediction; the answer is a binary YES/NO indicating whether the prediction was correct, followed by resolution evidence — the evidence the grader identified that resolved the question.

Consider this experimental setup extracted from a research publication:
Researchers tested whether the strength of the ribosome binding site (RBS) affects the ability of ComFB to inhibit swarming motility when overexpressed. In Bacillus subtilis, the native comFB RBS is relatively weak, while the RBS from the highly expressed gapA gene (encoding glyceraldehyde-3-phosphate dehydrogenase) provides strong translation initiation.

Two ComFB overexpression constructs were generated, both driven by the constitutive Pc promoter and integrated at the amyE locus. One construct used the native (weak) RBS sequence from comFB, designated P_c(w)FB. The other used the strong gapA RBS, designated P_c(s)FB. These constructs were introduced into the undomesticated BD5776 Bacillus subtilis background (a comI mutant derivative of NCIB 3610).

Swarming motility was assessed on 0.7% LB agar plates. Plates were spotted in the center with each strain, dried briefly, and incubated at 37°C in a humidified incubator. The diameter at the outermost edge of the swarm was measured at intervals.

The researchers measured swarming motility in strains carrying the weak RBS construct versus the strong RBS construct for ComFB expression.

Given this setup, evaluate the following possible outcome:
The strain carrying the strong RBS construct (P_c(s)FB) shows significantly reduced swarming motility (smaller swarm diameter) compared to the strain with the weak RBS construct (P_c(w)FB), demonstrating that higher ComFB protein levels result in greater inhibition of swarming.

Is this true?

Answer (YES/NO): YES